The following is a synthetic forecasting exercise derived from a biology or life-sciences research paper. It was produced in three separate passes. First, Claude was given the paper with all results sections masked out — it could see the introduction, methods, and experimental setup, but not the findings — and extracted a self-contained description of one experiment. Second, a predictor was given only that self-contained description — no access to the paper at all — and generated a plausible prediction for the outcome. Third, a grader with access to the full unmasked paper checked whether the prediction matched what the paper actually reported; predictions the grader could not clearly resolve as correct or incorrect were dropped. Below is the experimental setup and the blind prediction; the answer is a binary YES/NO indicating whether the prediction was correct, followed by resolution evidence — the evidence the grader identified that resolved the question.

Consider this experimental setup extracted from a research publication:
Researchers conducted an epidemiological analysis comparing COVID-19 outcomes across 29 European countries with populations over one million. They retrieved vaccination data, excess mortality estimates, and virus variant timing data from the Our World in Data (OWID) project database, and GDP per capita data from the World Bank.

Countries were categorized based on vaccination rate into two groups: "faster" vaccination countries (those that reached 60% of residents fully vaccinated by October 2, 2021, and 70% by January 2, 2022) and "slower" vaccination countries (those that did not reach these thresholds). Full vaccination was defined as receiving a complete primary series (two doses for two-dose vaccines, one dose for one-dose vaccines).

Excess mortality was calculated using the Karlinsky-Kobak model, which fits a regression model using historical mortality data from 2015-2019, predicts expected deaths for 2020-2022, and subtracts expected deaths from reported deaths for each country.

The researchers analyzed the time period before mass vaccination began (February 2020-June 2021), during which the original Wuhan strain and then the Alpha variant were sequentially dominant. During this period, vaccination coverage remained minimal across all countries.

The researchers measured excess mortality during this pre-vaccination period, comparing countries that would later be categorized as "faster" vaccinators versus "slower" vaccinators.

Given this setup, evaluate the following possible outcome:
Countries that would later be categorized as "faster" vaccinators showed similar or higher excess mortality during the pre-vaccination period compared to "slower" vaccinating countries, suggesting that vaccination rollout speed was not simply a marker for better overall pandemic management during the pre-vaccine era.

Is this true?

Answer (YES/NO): NO